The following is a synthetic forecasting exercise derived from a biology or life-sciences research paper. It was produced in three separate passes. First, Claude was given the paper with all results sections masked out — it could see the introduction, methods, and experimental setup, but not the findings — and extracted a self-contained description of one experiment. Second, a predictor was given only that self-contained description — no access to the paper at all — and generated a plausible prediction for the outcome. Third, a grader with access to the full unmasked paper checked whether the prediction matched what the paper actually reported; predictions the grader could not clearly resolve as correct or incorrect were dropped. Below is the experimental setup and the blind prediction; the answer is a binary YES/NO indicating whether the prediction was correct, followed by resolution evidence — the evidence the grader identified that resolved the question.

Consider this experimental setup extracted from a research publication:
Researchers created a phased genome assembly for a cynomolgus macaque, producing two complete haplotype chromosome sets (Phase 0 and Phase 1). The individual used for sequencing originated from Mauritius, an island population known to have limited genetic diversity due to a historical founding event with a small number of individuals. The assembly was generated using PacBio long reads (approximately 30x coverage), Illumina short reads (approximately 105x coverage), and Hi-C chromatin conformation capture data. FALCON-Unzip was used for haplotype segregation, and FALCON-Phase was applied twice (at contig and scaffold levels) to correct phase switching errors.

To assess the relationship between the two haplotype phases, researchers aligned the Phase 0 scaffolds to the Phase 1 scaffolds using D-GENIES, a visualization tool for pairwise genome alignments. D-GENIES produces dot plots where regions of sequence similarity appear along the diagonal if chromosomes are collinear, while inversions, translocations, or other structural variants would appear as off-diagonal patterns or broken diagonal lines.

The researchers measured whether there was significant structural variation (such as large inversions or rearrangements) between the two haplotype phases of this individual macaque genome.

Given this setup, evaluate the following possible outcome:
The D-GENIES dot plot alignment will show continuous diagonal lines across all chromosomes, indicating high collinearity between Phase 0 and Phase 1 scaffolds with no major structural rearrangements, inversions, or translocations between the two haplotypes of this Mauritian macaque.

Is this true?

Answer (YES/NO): YES